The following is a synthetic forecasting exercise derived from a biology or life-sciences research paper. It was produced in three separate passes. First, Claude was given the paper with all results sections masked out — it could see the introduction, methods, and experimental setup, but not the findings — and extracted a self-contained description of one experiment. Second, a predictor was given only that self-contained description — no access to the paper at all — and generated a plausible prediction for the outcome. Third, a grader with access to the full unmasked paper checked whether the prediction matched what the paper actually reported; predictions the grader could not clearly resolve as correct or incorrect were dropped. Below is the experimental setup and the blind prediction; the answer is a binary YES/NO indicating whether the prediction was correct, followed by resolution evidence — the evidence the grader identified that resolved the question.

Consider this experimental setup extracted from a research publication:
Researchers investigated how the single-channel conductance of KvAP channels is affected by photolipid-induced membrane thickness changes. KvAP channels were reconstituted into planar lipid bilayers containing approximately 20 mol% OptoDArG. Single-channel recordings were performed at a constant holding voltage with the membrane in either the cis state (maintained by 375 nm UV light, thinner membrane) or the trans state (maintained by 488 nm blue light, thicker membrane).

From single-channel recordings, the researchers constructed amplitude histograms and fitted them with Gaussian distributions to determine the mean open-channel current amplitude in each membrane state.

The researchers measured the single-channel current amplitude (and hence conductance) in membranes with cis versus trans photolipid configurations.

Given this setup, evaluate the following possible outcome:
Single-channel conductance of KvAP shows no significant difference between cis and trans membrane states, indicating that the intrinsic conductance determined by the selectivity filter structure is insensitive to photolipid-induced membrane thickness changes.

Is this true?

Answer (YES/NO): YES